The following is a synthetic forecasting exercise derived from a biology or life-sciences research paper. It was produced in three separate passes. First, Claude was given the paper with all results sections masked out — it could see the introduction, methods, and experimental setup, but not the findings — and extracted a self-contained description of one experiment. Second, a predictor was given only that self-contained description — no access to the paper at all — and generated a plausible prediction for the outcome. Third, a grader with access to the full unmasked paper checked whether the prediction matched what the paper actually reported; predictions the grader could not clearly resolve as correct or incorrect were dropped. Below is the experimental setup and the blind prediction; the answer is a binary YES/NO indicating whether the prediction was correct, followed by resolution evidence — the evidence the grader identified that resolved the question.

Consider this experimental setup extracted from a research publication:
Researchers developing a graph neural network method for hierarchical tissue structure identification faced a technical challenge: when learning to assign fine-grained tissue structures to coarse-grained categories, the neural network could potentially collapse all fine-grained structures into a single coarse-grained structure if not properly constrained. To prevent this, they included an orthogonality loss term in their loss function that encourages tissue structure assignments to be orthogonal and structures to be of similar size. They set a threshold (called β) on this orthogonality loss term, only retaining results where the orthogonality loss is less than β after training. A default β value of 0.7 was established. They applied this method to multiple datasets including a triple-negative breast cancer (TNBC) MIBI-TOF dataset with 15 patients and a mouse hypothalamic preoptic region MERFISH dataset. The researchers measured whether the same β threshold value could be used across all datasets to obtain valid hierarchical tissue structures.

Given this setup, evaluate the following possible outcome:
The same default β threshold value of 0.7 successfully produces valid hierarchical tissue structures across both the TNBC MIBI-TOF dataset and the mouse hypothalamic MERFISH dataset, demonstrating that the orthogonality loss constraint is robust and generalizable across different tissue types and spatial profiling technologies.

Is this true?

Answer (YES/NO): NO